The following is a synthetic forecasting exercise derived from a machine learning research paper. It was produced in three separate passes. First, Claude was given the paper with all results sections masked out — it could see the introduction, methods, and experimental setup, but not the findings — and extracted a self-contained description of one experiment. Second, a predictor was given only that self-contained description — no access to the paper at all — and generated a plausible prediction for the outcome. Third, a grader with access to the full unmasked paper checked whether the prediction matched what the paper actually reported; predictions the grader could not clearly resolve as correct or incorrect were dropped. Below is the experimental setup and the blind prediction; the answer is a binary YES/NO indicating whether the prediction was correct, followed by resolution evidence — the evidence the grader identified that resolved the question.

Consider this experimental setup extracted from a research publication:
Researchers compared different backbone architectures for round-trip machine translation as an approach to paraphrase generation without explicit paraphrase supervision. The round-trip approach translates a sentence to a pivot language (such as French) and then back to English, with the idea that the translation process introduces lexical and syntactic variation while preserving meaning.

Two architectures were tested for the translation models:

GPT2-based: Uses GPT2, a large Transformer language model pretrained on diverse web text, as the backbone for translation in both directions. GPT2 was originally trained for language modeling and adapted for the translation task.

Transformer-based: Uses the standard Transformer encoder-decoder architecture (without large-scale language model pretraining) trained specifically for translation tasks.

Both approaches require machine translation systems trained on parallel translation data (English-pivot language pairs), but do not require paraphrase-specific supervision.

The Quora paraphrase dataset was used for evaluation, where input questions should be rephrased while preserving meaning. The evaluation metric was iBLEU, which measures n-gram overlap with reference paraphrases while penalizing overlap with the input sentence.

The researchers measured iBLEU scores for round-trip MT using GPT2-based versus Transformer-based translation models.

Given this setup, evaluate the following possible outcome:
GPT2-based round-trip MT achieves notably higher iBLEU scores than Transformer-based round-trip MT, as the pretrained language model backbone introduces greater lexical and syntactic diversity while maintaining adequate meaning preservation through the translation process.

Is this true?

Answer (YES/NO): NO